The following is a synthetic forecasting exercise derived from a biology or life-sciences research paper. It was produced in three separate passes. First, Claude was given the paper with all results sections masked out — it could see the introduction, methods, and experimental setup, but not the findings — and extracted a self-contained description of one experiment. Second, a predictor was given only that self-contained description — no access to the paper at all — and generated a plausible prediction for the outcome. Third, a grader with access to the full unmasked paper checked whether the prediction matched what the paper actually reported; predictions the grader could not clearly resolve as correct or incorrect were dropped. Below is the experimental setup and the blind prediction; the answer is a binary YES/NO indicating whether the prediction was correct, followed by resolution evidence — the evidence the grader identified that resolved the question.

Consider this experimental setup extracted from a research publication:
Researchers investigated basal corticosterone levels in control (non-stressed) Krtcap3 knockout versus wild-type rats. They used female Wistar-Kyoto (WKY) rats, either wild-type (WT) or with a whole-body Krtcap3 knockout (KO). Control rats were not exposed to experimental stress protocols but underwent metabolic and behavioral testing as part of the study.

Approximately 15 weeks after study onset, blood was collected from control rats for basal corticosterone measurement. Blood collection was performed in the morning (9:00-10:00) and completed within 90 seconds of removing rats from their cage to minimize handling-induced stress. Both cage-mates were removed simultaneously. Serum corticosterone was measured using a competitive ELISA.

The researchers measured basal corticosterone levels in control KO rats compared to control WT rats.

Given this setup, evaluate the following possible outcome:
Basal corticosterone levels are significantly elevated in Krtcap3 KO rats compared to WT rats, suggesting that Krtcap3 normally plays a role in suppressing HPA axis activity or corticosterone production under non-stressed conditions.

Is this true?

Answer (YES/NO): NO